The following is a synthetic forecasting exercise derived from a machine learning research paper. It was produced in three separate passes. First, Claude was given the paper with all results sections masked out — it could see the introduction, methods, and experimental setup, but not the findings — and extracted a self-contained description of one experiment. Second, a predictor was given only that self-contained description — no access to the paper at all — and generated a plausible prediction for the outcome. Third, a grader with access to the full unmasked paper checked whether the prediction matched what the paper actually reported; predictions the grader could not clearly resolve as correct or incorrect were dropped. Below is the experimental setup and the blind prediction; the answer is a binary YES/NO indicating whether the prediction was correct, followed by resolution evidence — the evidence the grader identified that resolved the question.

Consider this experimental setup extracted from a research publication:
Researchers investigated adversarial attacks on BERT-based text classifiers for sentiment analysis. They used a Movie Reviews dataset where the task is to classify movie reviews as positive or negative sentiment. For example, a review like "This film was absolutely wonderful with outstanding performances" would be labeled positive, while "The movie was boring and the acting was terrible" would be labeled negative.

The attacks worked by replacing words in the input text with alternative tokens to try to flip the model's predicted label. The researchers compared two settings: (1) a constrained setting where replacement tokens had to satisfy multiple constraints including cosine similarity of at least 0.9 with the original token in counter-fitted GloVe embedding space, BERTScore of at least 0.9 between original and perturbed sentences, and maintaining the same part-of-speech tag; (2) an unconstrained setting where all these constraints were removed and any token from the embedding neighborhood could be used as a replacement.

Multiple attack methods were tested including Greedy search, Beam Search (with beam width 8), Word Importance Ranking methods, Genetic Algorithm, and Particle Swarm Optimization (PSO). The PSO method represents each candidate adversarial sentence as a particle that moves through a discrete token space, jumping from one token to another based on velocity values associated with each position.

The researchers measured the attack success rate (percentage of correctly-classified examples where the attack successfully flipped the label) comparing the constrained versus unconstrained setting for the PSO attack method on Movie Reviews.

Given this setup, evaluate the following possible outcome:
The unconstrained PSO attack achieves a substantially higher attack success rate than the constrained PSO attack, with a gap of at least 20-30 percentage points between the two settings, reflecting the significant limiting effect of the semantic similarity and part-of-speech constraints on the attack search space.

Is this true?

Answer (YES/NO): YES